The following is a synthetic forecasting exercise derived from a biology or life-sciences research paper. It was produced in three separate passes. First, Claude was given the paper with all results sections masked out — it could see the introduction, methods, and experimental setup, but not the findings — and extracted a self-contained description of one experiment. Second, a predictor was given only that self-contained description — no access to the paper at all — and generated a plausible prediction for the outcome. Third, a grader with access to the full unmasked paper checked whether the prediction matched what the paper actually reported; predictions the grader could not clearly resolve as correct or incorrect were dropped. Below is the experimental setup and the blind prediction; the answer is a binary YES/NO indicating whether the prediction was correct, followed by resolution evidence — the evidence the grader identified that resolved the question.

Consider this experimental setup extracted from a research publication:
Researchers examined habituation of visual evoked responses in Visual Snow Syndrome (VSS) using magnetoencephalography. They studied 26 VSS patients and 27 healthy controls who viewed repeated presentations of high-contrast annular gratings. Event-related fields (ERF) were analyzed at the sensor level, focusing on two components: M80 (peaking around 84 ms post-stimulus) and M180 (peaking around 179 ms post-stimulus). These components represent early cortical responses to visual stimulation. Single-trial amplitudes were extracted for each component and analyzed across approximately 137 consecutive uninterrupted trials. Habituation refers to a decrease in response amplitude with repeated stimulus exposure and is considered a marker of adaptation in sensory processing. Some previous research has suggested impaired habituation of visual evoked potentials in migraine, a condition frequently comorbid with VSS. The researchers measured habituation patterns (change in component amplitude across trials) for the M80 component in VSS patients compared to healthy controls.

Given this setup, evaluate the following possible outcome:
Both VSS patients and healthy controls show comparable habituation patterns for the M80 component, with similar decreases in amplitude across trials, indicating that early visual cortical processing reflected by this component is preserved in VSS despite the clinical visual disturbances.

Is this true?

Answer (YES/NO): YES